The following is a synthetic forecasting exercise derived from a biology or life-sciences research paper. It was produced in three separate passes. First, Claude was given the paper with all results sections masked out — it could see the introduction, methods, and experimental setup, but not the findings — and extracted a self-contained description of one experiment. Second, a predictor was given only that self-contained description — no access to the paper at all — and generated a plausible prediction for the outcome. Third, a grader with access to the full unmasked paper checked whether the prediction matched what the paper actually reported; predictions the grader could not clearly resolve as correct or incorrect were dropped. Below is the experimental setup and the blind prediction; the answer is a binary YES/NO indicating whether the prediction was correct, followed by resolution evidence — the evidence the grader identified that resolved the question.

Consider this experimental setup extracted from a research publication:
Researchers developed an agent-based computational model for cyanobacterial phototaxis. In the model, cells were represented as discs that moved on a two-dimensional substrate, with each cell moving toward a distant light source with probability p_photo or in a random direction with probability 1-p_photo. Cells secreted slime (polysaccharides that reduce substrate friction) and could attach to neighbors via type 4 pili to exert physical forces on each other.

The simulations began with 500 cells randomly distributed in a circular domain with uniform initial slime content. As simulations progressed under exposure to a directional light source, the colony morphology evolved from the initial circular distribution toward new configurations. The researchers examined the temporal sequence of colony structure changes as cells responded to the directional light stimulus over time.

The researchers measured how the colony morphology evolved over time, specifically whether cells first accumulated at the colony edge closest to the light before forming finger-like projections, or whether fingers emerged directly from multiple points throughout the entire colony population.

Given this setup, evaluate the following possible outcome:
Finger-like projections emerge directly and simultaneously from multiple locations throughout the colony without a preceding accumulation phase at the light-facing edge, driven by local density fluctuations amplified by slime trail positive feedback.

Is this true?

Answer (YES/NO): NO